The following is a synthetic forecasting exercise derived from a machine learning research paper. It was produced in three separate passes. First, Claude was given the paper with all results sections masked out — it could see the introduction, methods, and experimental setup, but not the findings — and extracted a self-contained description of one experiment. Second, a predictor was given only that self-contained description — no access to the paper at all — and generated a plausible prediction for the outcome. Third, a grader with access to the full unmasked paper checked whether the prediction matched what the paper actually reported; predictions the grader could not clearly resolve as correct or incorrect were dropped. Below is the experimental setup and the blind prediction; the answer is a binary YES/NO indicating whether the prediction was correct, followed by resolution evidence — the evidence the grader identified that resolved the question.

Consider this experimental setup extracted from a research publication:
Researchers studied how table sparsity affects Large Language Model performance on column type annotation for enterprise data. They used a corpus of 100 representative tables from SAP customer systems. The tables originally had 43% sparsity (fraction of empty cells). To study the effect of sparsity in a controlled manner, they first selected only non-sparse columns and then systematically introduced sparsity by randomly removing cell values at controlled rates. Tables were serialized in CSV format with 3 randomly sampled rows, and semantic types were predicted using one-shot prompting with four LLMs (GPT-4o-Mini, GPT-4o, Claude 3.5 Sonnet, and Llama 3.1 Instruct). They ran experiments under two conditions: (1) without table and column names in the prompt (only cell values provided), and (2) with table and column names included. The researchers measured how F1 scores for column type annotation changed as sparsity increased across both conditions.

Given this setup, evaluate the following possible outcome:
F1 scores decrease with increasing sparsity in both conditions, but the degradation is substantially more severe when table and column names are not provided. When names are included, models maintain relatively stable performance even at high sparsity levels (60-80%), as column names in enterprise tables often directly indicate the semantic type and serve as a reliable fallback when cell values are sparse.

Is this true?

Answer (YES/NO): NO